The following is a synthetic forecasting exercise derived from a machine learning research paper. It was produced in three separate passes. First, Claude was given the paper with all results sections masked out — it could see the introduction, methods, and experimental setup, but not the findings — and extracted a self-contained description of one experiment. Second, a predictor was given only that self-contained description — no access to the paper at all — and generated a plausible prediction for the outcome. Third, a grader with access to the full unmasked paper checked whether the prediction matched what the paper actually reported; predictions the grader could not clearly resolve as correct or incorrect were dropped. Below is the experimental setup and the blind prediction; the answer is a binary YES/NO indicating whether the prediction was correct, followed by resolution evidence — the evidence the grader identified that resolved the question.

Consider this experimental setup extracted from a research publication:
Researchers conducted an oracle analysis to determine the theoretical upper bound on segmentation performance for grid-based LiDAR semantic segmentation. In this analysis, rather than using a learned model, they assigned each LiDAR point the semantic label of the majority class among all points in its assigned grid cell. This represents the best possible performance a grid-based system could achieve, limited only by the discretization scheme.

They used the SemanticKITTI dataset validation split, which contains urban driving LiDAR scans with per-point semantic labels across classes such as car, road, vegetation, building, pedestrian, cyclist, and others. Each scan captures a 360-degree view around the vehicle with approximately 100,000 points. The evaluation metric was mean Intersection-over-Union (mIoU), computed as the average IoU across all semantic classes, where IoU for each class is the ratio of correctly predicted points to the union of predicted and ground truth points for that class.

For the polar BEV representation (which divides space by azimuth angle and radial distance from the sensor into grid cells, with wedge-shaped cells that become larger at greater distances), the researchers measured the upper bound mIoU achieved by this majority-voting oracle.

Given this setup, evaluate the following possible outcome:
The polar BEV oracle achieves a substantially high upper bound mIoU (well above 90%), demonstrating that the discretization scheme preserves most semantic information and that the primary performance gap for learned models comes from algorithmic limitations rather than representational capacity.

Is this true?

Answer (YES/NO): YES